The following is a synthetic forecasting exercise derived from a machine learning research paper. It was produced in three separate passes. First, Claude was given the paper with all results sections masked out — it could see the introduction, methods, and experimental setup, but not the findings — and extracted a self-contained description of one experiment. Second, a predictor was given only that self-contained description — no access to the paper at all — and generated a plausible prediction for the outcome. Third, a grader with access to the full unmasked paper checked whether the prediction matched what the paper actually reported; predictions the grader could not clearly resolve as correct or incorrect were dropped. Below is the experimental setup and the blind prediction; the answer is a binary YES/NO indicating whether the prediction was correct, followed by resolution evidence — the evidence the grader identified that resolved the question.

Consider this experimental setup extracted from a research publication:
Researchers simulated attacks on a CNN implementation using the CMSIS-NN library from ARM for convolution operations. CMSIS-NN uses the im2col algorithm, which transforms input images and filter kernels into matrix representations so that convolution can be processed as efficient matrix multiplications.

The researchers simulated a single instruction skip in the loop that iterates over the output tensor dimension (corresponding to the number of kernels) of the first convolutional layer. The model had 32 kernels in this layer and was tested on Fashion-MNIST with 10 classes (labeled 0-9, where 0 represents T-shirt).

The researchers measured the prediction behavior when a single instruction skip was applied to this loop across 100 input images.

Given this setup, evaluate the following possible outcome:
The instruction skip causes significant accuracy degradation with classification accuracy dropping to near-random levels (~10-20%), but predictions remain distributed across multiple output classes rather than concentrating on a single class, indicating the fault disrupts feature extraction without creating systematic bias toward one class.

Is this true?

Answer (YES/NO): NO